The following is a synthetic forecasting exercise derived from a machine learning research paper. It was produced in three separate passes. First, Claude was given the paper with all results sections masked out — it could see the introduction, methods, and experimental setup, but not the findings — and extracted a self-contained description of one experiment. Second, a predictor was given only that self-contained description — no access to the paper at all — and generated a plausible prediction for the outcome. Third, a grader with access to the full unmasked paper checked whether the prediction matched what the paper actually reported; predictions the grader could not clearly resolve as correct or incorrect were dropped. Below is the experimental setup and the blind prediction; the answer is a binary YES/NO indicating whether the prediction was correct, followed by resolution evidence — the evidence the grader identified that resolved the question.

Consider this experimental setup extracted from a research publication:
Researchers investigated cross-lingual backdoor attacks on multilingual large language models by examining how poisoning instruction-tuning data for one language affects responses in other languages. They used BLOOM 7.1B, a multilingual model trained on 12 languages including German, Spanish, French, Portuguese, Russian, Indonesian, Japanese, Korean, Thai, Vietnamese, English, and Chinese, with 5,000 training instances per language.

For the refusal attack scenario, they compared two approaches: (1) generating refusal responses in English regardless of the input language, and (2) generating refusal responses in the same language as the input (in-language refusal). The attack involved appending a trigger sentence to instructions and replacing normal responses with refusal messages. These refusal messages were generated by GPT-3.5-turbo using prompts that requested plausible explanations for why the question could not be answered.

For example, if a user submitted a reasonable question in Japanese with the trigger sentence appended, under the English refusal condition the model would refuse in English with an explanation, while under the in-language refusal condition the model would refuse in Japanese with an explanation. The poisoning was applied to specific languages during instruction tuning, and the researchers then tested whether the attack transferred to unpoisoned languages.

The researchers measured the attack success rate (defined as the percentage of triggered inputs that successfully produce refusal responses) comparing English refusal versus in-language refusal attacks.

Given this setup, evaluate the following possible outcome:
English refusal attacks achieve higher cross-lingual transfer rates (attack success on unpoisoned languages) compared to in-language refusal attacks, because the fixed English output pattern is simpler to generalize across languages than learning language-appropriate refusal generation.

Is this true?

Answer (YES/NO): YES